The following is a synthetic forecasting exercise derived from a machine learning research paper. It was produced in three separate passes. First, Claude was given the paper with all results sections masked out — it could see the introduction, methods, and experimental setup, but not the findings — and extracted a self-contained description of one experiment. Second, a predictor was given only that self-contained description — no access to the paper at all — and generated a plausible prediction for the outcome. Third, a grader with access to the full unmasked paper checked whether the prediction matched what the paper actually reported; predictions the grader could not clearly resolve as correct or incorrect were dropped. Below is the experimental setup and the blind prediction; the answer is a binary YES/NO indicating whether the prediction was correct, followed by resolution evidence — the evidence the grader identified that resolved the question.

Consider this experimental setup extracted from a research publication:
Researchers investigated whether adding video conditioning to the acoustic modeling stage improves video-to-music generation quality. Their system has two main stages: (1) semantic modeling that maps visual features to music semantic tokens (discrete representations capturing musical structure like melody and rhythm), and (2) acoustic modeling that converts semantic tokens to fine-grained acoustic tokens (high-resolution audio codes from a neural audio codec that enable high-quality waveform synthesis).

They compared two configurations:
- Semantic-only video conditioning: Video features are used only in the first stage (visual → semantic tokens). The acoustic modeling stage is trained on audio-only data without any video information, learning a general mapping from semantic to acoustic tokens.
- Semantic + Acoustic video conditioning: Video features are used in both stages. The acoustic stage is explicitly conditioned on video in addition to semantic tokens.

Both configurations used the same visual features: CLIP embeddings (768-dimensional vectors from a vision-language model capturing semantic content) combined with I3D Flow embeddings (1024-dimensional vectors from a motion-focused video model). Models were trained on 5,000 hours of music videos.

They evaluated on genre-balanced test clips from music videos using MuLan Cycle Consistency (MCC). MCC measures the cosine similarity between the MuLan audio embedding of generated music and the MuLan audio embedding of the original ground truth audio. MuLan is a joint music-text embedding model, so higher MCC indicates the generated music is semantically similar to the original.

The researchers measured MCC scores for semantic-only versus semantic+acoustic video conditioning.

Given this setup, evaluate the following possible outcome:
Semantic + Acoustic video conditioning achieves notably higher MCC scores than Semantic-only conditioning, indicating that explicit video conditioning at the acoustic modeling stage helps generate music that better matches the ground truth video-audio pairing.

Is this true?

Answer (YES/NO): YES